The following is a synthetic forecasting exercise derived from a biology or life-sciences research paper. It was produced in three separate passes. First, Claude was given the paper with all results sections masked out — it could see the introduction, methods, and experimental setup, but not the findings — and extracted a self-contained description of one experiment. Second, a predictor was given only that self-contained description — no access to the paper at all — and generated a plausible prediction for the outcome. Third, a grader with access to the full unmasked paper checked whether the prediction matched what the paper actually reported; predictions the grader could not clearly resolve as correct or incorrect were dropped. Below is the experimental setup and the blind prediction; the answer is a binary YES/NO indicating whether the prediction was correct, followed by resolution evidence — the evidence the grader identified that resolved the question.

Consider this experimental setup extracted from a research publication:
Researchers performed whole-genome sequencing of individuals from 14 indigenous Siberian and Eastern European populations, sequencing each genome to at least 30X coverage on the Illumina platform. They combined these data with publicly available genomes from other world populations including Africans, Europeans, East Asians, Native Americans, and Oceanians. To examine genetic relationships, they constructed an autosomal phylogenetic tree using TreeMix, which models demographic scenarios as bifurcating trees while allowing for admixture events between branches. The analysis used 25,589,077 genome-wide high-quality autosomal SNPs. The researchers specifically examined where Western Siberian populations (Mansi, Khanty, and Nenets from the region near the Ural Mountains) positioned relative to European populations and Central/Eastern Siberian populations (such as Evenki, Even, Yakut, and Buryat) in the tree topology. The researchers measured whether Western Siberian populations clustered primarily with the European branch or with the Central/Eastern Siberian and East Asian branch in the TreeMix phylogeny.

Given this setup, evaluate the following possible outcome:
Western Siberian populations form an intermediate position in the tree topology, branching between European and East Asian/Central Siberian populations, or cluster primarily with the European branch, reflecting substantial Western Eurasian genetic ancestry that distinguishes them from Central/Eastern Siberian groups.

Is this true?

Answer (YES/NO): YES